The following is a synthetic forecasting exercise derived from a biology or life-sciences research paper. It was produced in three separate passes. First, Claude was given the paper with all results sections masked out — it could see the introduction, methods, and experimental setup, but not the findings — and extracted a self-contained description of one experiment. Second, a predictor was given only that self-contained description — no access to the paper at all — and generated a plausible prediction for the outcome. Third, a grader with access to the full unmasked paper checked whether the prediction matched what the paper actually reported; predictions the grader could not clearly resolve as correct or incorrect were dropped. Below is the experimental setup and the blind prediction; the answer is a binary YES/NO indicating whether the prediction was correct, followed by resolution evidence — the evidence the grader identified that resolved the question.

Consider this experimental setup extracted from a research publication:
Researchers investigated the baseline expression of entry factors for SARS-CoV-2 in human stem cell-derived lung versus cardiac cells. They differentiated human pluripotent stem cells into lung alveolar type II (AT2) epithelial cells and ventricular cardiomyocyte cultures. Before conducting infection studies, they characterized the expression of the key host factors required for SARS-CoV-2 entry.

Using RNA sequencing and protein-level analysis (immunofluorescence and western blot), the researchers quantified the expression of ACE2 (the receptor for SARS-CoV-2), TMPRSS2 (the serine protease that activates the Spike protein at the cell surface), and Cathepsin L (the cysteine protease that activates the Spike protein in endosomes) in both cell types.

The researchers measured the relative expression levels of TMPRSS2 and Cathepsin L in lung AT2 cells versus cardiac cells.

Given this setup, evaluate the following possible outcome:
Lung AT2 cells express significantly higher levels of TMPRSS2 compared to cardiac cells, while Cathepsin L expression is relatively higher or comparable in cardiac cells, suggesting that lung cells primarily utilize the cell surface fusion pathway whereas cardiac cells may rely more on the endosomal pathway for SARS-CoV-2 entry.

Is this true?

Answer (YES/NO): YES